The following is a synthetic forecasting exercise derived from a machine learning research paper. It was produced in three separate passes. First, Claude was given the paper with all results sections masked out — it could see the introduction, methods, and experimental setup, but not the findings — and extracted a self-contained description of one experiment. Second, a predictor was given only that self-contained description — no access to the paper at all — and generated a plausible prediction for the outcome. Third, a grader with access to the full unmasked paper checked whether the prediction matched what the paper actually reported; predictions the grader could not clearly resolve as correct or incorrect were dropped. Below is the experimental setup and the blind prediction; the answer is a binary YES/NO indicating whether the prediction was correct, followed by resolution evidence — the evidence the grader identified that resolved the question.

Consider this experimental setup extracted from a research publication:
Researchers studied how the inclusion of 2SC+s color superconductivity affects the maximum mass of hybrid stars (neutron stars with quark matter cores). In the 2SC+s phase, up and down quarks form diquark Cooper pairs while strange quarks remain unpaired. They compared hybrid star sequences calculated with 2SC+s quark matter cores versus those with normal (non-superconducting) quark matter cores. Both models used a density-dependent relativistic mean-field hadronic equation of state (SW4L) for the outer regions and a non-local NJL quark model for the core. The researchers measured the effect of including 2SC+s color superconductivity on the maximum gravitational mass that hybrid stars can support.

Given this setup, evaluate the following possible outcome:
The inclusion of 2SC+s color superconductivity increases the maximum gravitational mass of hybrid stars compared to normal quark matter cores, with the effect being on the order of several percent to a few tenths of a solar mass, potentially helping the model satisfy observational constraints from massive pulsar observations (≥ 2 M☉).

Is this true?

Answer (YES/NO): NO